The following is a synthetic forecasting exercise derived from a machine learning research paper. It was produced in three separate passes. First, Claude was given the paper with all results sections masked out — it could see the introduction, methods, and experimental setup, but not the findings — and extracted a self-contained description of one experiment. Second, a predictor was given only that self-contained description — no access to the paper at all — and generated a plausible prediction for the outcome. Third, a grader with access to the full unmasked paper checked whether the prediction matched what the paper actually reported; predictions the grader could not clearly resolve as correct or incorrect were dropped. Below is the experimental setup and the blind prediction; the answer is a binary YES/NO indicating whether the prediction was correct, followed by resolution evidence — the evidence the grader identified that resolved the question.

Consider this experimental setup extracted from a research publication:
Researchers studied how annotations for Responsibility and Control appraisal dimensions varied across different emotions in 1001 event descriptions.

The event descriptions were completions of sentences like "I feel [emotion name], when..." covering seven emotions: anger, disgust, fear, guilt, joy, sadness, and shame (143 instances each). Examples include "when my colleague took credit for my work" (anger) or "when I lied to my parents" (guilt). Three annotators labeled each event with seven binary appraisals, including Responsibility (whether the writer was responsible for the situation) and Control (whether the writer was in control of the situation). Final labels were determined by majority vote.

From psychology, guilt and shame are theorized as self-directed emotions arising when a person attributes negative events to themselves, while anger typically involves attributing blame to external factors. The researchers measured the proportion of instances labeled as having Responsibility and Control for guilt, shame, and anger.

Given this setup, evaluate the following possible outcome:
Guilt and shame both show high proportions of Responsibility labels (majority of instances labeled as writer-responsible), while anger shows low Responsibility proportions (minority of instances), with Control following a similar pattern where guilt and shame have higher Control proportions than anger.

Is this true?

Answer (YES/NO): YES